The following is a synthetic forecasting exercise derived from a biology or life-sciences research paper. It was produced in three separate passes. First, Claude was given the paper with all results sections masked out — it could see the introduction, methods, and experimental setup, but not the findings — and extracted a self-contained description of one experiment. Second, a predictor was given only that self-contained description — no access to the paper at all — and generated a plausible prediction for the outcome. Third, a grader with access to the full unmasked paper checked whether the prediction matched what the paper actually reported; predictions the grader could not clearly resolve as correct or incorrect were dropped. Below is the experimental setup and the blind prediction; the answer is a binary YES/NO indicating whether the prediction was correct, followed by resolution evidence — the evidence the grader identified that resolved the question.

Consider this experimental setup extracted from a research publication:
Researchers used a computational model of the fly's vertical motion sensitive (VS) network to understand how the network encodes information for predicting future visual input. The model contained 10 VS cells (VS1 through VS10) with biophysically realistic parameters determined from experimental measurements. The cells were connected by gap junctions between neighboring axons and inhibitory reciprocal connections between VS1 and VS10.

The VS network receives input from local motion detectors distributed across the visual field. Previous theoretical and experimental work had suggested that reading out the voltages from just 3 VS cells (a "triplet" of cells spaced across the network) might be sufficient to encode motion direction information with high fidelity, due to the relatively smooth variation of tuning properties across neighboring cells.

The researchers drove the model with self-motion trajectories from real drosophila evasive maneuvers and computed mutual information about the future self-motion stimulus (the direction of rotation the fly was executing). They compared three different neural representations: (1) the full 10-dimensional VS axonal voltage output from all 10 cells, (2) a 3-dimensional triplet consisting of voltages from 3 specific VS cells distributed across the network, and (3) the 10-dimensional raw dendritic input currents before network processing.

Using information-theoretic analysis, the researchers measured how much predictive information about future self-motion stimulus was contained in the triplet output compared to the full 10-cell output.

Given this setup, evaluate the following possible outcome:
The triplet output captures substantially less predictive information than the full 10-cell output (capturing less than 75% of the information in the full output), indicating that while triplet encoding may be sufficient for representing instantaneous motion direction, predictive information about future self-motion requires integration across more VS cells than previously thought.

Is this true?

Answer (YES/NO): NO